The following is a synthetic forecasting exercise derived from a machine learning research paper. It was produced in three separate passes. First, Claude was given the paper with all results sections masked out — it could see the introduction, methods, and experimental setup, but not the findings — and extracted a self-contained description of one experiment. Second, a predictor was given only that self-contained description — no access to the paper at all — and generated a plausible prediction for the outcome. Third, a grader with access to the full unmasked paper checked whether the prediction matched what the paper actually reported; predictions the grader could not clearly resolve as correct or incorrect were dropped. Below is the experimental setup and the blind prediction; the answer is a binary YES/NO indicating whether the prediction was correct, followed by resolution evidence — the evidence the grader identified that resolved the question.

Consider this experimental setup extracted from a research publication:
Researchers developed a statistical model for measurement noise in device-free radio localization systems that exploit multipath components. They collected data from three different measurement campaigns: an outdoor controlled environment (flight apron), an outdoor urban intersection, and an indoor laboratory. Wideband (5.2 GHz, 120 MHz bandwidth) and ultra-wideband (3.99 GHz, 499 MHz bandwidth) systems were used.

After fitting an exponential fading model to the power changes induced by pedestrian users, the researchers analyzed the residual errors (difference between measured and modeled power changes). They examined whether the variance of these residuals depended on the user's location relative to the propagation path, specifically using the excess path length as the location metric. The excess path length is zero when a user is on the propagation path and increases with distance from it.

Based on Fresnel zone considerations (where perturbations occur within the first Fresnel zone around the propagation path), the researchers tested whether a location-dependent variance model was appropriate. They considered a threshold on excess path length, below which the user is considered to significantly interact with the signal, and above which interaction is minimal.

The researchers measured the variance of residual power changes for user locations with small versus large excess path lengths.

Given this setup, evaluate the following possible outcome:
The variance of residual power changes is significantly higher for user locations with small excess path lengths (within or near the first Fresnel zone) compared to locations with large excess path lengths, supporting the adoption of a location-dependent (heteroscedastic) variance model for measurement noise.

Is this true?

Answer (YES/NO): YES